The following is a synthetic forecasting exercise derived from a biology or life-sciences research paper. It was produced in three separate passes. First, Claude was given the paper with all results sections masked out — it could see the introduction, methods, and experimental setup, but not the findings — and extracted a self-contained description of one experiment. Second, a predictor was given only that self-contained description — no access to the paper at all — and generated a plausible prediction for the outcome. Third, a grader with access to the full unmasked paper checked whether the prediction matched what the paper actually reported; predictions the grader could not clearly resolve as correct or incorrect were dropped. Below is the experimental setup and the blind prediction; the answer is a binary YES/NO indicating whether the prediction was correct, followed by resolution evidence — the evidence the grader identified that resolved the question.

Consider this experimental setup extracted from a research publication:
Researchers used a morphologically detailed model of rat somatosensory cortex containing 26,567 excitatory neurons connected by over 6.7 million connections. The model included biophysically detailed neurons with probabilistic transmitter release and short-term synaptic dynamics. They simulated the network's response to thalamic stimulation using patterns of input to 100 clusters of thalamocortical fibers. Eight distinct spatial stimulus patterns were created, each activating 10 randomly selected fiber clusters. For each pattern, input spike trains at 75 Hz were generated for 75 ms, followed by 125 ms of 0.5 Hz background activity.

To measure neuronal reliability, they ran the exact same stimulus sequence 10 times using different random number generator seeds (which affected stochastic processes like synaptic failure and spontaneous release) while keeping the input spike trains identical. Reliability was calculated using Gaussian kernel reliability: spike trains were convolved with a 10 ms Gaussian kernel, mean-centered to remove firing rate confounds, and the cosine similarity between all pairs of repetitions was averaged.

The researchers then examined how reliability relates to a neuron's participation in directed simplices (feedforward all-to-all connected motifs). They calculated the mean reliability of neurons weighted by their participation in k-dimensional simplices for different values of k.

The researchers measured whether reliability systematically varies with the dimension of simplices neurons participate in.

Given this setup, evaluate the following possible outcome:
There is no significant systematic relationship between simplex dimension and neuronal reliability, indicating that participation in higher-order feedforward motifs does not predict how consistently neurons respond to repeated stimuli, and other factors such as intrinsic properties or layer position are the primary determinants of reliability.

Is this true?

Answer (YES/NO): NO